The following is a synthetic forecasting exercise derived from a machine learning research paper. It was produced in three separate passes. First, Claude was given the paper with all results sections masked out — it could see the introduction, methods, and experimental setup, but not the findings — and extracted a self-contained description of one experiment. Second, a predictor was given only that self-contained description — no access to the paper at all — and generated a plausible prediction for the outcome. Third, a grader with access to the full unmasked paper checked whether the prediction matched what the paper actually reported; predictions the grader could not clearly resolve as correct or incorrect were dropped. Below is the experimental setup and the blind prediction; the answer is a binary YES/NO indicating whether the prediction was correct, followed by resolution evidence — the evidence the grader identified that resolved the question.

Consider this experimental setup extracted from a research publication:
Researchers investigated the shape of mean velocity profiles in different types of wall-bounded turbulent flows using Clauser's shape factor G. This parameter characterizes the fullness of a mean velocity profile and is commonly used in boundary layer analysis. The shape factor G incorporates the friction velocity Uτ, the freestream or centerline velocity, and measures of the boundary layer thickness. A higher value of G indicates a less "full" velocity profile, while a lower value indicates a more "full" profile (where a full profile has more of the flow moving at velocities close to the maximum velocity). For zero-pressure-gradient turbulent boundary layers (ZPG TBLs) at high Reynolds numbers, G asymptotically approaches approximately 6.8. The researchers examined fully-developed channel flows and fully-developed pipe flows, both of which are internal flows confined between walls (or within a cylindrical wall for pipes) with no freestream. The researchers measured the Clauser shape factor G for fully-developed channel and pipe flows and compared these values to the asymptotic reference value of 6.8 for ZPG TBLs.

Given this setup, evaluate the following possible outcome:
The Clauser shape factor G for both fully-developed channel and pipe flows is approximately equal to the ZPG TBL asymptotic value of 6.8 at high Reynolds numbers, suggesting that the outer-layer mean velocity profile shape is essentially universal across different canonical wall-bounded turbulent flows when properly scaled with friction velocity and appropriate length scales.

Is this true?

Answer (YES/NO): NO